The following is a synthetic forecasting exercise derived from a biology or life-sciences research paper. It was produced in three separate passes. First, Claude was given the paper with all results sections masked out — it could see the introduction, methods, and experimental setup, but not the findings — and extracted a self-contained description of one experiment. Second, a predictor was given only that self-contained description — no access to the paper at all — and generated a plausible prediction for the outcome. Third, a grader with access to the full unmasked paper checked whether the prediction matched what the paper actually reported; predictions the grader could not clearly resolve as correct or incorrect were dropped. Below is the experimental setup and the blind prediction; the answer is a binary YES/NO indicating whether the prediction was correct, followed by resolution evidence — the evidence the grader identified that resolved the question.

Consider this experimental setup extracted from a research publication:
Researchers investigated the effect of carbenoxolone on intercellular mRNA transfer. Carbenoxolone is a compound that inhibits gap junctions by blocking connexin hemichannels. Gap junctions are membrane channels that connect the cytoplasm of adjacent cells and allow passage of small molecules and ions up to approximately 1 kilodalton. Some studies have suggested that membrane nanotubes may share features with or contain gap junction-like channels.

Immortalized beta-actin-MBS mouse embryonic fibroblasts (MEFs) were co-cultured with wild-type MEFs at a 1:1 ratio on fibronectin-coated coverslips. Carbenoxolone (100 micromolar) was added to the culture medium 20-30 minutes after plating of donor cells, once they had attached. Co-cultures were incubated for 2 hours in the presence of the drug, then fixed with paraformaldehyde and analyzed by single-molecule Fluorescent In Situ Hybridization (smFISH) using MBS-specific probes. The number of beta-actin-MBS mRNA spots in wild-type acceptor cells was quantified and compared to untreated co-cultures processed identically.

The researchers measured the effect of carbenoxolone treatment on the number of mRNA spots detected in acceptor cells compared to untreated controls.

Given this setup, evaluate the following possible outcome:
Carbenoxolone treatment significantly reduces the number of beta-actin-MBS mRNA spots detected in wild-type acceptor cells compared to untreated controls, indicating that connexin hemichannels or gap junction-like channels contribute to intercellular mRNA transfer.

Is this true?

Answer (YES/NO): NO